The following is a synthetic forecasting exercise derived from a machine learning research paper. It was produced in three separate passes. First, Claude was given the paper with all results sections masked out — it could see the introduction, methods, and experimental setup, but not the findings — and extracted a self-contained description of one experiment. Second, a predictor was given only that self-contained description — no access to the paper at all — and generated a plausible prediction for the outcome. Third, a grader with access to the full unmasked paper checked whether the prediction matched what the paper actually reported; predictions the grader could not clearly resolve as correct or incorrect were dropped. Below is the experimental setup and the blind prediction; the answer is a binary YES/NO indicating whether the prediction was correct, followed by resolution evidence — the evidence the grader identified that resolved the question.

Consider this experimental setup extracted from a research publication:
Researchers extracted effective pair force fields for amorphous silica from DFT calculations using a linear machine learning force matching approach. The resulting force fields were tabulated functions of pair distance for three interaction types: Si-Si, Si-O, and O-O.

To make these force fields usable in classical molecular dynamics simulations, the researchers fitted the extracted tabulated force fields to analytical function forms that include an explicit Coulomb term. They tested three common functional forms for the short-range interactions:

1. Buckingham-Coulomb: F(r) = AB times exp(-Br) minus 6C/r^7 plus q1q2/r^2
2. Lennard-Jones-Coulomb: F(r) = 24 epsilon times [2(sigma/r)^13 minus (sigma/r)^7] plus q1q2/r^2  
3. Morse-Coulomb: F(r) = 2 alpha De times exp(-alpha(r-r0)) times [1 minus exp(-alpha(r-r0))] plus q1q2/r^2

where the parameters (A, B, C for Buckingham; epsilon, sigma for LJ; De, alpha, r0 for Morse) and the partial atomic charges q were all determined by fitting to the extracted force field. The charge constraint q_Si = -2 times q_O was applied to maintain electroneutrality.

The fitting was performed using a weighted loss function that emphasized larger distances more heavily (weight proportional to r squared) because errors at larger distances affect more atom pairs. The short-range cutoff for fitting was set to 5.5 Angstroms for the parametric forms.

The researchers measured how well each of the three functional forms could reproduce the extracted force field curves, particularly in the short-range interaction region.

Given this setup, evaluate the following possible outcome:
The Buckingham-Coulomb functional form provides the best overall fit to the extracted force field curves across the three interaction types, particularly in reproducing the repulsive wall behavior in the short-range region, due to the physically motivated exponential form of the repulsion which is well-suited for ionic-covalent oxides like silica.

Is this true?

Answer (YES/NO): YES